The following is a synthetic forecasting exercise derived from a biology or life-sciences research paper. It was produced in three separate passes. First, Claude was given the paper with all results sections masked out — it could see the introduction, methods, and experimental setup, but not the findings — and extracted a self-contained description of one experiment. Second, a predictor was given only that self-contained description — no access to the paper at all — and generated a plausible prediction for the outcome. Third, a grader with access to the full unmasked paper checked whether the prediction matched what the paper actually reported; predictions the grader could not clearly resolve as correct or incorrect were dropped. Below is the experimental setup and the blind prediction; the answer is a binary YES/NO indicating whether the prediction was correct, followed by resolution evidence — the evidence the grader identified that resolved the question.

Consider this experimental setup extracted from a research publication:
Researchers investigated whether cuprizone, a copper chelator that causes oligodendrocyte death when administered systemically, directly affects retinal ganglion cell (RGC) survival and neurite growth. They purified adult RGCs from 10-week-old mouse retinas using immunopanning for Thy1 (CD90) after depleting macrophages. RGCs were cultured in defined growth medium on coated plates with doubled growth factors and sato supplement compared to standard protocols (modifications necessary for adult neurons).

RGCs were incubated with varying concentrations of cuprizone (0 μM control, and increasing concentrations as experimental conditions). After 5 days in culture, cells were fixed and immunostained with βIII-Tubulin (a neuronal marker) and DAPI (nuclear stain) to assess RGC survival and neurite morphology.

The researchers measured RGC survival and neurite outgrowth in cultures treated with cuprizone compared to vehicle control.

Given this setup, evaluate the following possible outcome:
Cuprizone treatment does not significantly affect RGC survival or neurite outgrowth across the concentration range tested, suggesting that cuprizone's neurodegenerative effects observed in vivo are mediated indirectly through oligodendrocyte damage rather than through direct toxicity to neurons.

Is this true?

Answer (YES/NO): YES